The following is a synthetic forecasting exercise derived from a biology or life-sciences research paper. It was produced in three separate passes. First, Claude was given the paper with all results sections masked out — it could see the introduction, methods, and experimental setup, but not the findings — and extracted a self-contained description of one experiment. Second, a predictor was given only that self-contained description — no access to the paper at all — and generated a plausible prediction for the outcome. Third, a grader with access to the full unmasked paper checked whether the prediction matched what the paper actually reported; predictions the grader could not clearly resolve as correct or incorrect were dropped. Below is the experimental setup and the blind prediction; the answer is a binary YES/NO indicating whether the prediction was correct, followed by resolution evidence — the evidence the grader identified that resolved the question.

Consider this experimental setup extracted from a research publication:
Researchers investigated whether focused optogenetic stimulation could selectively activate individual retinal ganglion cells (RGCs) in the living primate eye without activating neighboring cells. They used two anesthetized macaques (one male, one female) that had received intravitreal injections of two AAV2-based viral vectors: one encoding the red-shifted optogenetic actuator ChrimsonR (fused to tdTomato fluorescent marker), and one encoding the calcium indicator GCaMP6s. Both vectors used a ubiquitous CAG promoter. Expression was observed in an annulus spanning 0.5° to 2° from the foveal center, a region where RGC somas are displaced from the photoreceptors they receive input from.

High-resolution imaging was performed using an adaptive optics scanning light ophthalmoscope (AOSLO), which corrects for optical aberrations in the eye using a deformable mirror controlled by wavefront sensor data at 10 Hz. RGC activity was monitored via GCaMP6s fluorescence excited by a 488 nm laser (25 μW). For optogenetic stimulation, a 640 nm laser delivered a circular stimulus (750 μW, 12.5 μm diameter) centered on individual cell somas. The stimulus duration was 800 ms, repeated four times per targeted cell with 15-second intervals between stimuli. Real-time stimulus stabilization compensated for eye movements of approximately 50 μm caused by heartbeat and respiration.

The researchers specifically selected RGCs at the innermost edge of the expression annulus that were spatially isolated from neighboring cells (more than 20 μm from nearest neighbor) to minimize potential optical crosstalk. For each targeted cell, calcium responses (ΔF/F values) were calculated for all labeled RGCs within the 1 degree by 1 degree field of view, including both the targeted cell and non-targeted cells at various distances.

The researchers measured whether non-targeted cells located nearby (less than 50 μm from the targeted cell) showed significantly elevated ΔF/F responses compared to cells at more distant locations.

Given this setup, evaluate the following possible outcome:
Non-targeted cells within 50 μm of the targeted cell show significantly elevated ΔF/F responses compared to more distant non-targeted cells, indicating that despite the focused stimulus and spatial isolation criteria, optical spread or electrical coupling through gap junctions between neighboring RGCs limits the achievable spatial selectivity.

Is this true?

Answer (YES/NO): NO